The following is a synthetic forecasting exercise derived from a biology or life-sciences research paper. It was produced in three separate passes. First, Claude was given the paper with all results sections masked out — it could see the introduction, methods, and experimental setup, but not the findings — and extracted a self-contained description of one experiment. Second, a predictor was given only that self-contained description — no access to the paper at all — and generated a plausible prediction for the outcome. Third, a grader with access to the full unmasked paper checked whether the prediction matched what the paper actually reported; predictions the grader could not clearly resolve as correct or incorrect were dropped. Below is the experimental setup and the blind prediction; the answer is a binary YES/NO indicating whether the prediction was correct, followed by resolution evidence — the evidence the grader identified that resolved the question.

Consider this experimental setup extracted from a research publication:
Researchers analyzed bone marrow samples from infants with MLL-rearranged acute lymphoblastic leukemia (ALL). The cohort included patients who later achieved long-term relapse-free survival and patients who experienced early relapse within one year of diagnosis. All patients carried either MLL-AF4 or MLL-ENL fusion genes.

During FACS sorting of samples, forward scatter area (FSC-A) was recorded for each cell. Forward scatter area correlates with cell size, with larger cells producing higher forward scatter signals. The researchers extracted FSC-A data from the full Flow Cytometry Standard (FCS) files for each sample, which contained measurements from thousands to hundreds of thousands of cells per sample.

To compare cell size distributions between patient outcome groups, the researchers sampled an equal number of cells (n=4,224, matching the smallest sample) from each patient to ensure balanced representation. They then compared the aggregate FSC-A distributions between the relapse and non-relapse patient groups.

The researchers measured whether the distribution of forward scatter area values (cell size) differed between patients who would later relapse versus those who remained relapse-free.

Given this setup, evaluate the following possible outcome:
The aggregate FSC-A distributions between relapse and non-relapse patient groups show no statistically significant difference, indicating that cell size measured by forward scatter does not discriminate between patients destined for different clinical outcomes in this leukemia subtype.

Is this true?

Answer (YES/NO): NO